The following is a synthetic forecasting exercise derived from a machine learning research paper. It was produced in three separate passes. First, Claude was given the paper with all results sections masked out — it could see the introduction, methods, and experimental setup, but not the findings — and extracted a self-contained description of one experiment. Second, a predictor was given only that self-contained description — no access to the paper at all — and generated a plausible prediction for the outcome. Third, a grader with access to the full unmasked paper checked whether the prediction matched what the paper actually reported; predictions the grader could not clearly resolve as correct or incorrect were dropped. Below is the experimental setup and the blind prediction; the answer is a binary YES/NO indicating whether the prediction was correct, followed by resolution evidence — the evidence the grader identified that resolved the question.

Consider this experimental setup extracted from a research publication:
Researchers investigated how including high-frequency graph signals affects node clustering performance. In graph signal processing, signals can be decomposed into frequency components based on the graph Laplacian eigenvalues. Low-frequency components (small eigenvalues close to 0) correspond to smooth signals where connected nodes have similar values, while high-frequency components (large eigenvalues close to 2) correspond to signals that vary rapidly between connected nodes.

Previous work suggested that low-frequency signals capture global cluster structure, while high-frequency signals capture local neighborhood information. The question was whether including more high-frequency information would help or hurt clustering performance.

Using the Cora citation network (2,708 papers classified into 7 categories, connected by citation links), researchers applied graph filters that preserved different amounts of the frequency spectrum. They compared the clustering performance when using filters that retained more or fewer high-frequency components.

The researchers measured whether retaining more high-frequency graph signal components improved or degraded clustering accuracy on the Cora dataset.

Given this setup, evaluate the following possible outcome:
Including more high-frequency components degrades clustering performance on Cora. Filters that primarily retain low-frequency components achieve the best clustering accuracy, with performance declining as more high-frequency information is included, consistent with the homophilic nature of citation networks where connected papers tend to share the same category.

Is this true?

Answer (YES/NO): NO